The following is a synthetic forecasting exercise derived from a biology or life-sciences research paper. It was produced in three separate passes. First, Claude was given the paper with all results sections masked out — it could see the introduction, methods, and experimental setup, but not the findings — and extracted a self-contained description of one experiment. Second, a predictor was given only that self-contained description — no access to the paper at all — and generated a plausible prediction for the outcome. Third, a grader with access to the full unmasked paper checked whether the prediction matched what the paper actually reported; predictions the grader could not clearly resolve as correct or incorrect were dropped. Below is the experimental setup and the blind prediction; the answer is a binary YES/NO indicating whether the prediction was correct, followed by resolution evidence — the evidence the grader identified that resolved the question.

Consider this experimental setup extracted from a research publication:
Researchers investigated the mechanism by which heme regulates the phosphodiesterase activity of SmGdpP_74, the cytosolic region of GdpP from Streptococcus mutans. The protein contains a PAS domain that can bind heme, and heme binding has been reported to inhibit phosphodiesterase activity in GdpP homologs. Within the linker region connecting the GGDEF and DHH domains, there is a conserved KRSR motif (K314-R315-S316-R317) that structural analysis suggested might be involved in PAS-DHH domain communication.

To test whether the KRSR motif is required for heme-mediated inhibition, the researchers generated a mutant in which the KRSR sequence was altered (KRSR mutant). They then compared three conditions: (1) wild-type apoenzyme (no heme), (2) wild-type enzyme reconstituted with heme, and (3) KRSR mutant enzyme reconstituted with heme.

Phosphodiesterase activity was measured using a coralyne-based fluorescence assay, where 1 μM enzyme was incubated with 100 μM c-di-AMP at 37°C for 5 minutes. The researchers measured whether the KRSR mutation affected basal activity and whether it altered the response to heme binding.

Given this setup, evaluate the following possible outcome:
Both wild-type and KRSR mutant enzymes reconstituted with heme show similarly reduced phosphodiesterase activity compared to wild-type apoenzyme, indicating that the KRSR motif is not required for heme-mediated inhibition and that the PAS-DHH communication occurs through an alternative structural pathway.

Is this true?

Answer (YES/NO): NO